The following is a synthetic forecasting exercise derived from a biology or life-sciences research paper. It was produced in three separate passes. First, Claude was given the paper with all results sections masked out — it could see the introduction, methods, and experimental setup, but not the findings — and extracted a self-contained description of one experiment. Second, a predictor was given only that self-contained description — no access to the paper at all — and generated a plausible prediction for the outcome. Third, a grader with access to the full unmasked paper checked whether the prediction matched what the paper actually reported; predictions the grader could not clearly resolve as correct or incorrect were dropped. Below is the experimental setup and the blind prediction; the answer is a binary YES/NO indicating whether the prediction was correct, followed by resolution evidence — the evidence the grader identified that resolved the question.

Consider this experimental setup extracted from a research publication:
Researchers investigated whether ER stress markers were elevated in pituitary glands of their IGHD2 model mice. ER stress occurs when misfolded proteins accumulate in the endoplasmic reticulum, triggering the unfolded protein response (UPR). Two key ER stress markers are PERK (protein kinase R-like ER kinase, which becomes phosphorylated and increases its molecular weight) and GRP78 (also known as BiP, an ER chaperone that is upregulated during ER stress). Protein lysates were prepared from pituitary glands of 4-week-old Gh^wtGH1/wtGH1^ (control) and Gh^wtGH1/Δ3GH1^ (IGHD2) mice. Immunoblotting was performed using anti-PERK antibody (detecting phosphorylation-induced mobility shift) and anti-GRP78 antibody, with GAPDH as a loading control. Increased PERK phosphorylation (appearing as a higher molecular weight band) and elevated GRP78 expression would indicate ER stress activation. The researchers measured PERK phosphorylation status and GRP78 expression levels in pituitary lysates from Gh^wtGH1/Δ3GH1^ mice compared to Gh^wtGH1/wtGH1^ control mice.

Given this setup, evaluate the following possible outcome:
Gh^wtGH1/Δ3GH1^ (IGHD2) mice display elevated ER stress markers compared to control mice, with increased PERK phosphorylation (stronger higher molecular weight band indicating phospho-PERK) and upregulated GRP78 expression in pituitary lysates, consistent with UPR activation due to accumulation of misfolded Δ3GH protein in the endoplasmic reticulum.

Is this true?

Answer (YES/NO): YES